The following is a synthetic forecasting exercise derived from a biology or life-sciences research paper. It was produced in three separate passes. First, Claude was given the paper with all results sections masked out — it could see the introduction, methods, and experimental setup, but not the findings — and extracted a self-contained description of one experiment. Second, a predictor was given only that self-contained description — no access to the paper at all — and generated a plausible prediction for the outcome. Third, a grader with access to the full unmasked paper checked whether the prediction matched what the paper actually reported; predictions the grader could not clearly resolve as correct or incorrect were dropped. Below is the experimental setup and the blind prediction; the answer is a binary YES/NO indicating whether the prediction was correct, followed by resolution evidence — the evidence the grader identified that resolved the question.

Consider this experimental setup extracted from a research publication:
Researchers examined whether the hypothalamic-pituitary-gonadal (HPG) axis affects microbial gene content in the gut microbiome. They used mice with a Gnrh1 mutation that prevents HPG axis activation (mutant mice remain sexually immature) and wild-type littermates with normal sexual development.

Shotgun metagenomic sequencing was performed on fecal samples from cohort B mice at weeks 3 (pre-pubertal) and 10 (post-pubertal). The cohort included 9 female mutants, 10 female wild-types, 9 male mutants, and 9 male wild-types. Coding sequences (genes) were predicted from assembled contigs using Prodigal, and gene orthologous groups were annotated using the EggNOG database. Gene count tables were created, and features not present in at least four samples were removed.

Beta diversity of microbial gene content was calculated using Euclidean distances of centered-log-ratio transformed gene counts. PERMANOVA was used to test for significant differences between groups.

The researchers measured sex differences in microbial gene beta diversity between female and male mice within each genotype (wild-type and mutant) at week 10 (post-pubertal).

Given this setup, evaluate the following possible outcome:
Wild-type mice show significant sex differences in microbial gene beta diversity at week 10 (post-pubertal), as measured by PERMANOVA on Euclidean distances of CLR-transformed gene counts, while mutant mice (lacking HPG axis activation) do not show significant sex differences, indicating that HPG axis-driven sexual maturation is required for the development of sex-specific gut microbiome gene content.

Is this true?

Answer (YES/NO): YES